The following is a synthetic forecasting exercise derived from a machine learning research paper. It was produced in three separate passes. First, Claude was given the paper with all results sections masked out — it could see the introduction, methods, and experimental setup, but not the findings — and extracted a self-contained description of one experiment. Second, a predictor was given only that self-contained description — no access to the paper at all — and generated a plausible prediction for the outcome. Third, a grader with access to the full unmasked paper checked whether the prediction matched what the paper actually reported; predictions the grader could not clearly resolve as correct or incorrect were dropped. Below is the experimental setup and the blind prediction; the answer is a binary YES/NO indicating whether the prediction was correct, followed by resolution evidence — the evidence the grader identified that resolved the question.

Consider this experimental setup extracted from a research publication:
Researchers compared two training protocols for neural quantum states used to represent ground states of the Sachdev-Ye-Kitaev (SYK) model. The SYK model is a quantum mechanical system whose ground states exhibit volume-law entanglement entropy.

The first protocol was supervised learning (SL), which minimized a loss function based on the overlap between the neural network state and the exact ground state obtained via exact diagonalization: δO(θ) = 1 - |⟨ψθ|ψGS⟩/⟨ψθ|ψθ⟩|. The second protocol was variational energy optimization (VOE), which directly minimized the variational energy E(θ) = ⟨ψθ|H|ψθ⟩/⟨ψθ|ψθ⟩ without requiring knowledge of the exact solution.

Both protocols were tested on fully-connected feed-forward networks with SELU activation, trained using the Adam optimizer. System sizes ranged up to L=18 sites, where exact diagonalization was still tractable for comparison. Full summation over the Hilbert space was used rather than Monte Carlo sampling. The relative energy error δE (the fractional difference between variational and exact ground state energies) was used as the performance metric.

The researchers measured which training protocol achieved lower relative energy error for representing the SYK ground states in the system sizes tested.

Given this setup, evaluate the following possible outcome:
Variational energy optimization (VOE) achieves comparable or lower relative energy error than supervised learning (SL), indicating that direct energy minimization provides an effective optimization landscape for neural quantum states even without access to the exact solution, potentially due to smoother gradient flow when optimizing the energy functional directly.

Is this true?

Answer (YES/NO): NO